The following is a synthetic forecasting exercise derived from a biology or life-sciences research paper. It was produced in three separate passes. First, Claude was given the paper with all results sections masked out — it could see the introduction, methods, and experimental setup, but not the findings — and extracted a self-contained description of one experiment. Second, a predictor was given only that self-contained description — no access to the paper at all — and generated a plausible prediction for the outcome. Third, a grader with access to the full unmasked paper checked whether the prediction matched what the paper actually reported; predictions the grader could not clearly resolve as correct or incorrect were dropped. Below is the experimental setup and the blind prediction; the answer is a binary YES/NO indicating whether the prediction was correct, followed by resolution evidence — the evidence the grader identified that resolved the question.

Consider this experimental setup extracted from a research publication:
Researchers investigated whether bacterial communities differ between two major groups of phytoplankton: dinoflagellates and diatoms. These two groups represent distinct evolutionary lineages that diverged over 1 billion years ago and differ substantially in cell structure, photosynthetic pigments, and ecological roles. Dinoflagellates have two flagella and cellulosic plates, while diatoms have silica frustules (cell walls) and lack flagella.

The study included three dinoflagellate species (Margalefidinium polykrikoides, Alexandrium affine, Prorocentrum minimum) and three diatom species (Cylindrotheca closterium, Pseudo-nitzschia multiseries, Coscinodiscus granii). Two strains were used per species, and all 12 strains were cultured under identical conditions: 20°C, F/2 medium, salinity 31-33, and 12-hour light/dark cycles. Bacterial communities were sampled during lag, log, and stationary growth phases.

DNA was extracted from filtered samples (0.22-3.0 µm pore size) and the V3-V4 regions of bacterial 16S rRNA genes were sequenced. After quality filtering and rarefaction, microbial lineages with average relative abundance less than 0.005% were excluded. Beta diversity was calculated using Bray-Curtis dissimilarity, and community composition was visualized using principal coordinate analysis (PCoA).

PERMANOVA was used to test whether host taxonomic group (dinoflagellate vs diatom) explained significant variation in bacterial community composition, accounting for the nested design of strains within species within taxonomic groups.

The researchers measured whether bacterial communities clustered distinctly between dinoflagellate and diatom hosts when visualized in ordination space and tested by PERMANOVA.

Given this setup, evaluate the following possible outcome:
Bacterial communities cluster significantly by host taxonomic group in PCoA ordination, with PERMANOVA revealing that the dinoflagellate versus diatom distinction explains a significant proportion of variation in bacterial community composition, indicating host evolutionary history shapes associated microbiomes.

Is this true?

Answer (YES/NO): YES